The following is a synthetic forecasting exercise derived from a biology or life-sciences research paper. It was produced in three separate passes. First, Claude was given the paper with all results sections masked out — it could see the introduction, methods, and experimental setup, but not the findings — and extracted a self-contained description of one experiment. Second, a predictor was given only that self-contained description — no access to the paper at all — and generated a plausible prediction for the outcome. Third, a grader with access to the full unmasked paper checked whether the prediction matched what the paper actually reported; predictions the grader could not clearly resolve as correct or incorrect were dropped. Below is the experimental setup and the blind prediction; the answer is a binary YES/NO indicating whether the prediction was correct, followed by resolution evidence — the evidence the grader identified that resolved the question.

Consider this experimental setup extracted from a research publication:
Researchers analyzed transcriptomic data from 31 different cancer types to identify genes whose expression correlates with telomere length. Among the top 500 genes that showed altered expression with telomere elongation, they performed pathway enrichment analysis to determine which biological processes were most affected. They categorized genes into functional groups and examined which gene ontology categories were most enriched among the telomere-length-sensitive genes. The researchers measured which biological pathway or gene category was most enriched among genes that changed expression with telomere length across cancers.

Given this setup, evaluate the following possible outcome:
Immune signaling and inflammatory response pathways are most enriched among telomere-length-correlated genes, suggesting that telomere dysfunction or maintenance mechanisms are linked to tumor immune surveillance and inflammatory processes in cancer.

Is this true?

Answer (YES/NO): YES